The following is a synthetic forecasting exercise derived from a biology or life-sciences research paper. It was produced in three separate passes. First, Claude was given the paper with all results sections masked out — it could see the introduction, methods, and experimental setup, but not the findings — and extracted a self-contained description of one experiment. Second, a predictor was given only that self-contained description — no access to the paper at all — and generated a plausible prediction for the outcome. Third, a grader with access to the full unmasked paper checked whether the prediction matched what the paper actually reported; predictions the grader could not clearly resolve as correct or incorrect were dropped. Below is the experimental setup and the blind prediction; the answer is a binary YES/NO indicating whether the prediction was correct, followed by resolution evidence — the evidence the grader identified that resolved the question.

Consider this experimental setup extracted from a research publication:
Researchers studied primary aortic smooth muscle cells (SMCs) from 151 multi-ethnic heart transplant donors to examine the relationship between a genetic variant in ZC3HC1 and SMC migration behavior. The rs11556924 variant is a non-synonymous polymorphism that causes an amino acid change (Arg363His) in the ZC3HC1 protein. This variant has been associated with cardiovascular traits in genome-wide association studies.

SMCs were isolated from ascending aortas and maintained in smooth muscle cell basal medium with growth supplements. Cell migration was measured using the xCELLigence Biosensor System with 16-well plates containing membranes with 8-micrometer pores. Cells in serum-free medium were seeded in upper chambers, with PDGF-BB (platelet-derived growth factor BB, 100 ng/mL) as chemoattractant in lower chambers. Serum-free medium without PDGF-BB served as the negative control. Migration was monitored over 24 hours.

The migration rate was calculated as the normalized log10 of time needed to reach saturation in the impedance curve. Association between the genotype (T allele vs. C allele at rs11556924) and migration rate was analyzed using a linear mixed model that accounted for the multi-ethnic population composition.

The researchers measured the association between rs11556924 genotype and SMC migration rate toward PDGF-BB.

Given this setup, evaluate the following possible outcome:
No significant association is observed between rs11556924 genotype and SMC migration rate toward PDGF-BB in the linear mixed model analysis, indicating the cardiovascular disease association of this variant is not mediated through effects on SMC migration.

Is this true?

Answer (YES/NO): NO